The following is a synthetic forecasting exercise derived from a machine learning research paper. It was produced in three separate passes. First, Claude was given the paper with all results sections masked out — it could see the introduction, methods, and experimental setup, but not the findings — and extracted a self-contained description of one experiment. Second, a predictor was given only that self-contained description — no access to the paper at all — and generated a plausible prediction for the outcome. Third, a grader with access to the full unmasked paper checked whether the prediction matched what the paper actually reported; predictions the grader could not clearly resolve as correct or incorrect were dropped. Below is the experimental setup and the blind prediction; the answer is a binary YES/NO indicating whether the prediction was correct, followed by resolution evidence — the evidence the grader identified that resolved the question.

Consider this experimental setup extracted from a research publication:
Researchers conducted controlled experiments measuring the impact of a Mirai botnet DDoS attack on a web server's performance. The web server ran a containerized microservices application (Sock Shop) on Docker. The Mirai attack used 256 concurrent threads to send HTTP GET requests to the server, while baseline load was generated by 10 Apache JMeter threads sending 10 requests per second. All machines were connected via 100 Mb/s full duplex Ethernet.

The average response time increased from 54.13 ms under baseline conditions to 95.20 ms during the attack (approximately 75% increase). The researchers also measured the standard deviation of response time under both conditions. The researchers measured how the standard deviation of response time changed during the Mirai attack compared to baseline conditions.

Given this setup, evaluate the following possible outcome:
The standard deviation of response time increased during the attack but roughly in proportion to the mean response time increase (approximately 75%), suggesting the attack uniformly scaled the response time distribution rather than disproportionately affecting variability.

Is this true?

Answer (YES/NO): NO